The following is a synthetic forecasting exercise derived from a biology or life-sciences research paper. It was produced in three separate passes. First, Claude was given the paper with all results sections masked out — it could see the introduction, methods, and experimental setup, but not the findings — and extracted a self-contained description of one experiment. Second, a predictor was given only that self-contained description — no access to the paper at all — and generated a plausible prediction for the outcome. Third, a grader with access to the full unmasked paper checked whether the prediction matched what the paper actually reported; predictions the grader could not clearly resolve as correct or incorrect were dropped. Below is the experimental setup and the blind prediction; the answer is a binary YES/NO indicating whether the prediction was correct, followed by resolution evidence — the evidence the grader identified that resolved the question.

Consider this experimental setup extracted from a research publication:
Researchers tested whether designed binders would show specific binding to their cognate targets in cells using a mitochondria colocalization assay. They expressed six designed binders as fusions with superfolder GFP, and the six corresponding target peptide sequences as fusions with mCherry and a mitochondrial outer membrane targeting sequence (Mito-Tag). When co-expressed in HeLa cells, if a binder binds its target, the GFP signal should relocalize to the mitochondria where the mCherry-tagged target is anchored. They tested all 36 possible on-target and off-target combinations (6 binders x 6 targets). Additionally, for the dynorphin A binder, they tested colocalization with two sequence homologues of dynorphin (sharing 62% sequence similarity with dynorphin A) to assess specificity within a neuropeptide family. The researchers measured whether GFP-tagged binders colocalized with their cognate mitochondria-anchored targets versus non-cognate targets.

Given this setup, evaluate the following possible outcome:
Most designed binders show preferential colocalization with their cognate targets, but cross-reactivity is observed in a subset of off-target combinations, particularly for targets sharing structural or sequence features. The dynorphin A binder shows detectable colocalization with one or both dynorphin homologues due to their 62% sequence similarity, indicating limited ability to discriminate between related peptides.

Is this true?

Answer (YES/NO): NO